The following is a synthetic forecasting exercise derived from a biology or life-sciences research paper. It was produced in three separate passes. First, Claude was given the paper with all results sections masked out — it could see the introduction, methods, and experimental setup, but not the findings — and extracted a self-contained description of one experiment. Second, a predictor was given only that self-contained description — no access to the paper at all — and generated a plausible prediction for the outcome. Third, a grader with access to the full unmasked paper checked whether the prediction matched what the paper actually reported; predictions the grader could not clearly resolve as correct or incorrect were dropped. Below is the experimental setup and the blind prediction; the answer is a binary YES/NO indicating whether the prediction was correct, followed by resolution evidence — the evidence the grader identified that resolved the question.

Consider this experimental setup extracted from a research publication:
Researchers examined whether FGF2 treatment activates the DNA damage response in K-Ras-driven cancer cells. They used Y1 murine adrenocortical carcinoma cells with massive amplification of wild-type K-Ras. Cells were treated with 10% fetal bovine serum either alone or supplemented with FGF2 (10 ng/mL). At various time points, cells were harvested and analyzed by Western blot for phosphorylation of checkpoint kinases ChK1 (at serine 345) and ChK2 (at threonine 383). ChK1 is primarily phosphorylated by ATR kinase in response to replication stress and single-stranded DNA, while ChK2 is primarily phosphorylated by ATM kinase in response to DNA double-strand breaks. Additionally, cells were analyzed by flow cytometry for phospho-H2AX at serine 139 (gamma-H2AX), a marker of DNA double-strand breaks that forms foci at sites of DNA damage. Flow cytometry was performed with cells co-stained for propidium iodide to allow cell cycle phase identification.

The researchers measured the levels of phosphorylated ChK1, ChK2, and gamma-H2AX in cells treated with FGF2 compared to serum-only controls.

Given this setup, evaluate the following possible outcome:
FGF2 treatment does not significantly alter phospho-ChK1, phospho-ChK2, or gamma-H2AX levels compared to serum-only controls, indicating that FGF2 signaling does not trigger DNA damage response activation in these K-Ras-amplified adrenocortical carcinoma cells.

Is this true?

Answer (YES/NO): NO